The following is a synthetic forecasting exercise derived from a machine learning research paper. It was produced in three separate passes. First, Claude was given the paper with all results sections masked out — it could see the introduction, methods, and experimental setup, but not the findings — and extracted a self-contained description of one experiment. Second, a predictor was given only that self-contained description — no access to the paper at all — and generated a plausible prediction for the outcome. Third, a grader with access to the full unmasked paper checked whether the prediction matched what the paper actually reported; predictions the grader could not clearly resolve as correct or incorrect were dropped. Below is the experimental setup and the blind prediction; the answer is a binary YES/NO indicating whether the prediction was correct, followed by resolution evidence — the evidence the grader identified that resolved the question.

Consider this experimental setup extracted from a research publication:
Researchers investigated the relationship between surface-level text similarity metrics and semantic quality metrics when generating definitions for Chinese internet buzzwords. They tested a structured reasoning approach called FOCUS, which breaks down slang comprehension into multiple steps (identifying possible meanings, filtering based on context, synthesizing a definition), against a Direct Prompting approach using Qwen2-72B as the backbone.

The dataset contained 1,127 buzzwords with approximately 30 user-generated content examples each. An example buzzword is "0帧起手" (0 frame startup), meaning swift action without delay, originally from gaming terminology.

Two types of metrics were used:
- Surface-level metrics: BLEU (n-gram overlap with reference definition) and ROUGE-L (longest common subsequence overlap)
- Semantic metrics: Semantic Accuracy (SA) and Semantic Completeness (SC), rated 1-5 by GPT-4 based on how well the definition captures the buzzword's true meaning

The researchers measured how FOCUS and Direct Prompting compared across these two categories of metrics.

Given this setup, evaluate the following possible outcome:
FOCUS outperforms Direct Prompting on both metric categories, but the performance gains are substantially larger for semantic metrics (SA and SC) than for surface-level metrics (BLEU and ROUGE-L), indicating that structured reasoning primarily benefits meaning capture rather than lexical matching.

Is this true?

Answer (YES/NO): NO